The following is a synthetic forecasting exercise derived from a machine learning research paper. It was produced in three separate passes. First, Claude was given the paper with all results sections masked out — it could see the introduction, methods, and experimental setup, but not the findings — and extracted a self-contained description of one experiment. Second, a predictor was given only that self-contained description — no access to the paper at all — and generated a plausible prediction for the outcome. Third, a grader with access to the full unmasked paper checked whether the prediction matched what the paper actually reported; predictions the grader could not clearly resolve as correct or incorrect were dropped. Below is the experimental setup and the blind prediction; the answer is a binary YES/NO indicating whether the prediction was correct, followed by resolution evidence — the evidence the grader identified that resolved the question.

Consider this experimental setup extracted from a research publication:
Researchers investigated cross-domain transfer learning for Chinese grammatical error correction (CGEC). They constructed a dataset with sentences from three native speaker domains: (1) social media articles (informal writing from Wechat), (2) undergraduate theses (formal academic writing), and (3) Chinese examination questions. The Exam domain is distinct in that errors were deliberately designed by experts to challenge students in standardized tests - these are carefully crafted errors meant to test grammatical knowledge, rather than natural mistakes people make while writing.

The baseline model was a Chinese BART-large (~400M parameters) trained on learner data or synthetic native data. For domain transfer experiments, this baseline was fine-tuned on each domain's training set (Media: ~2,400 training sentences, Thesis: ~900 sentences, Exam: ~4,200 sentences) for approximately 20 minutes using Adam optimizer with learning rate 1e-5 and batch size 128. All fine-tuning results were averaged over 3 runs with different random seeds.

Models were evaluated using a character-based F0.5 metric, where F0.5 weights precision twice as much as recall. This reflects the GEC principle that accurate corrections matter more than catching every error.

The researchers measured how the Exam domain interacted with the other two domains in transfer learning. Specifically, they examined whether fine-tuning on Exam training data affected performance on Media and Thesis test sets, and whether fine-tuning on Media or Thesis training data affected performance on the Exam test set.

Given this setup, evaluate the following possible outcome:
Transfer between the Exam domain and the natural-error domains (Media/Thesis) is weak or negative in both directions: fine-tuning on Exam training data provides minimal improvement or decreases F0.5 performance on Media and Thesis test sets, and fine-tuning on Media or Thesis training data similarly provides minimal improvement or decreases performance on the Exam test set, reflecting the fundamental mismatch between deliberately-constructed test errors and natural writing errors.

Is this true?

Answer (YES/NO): YES